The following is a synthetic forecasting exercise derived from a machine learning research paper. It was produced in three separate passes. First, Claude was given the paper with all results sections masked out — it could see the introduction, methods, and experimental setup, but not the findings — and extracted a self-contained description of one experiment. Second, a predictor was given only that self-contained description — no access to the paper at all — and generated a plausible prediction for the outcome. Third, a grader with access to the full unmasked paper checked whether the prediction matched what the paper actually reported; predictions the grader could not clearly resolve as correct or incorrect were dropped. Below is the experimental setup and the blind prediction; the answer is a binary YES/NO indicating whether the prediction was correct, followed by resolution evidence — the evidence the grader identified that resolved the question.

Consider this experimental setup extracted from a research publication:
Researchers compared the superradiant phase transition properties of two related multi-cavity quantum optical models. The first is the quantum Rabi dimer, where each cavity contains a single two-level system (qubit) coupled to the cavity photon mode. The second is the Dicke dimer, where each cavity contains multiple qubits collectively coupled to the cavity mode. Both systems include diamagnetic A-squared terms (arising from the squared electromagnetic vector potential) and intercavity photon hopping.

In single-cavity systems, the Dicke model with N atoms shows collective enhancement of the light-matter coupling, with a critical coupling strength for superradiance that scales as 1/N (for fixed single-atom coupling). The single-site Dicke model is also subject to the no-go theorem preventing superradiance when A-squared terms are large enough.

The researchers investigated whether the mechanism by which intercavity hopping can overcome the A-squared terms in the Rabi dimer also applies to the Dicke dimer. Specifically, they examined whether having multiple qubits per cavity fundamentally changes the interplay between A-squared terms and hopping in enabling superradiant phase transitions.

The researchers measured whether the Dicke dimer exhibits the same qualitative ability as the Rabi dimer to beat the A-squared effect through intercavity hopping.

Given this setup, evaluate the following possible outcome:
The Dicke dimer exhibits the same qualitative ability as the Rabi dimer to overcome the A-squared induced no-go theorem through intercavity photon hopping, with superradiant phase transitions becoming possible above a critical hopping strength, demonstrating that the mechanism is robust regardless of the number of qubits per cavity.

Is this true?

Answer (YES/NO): YES